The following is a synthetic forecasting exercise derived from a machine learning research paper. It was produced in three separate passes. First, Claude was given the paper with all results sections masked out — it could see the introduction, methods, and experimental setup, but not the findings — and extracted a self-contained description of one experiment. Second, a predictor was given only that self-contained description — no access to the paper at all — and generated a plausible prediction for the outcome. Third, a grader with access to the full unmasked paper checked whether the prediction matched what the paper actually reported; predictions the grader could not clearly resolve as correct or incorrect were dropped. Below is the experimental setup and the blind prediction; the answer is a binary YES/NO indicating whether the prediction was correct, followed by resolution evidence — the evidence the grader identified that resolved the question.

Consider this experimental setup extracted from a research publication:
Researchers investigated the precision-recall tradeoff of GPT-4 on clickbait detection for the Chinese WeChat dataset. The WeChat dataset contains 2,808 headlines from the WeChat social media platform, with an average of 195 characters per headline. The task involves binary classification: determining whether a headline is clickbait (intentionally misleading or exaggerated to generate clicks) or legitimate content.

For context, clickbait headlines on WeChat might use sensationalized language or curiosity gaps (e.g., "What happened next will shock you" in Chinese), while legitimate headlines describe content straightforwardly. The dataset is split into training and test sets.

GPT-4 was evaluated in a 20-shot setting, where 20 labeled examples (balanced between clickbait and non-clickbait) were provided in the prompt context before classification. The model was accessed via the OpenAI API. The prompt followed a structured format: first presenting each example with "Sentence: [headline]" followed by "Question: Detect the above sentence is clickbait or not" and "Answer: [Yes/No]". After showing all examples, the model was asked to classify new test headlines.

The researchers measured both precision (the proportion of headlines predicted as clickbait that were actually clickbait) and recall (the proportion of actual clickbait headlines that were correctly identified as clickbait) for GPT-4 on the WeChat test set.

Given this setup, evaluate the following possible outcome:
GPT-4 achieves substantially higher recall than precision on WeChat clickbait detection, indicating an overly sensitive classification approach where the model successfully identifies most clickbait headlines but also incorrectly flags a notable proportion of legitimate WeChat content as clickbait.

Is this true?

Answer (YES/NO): YES